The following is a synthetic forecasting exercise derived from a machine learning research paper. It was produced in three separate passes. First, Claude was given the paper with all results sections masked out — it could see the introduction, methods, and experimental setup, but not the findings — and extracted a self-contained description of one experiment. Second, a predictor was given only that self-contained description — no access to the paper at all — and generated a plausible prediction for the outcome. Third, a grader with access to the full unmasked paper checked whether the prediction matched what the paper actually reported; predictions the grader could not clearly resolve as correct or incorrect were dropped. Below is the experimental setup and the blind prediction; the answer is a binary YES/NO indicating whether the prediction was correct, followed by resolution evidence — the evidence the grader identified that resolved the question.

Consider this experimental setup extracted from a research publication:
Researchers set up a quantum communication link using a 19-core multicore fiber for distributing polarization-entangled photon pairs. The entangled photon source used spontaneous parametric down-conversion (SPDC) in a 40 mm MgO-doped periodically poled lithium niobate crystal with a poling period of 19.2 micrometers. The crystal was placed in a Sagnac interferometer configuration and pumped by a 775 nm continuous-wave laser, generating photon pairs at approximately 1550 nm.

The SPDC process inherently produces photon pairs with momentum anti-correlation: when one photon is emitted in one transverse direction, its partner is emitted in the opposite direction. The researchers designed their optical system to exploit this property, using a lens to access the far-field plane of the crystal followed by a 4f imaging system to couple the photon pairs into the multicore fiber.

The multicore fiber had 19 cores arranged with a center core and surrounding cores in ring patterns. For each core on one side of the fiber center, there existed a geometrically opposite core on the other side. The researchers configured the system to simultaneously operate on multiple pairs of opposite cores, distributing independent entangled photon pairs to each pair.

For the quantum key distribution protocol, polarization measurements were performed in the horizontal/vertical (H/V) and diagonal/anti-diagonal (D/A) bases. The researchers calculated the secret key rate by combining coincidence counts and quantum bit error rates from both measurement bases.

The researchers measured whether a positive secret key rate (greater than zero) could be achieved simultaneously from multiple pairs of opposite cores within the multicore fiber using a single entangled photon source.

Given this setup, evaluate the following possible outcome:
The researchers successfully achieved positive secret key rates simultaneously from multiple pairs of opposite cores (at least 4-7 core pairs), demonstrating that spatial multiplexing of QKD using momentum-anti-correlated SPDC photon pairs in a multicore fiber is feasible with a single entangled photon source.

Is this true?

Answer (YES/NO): YES